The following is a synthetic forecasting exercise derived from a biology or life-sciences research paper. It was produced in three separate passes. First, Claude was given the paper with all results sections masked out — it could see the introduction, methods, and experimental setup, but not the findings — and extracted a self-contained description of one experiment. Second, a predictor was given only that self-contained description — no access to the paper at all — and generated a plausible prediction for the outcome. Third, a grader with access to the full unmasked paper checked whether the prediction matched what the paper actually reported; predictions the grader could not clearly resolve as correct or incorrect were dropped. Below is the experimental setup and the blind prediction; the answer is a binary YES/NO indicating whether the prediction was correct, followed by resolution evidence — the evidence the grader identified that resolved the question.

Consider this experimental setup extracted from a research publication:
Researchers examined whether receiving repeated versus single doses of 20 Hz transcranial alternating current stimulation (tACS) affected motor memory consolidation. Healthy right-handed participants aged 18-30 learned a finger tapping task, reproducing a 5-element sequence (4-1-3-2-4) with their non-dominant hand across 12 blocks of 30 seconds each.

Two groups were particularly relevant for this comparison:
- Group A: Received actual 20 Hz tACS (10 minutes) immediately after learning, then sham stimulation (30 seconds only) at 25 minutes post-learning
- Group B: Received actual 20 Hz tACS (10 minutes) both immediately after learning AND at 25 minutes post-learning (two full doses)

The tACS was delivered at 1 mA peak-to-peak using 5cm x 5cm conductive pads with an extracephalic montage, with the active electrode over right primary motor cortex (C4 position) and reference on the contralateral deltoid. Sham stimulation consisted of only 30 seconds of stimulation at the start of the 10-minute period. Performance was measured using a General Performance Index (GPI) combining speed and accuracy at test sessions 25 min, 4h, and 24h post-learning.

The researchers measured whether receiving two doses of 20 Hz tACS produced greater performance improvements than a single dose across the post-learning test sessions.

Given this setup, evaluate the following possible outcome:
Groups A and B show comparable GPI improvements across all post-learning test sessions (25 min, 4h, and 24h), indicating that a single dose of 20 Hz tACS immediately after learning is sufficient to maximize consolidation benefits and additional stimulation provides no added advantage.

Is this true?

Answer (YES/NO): NO